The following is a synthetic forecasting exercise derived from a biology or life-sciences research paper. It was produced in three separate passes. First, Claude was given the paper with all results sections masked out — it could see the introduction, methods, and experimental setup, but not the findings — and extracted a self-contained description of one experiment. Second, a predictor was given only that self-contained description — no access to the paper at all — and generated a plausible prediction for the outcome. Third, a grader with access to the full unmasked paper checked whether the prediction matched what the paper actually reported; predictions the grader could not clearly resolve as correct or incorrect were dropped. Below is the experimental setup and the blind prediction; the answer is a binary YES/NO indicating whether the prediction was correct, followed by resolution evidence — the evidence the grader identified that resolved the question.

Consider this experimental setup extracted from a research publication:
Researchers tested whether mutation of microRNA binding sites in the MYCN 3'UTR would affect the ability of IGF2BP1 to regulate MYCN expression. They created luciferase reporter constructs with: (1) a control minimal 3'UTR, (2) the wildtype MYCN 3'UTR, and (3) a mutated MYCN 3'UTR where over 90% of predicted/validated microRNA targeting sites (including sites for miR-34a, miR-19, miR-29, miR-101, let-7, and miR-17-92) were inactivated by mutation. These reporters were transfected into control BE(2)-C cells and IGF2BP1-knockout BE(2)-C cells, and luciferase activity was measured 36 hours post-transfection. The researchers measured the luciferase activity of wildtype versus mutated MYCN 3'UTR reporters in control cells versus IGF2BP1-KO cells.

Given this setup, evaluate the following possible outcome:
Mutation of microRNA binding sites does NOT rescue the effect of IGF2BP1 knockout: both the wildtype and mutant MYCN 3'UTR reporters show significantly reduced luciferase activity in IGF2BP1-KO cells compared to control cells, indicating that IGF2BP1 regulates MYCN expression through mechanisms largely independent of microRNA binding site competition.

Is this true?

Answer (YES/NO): NO